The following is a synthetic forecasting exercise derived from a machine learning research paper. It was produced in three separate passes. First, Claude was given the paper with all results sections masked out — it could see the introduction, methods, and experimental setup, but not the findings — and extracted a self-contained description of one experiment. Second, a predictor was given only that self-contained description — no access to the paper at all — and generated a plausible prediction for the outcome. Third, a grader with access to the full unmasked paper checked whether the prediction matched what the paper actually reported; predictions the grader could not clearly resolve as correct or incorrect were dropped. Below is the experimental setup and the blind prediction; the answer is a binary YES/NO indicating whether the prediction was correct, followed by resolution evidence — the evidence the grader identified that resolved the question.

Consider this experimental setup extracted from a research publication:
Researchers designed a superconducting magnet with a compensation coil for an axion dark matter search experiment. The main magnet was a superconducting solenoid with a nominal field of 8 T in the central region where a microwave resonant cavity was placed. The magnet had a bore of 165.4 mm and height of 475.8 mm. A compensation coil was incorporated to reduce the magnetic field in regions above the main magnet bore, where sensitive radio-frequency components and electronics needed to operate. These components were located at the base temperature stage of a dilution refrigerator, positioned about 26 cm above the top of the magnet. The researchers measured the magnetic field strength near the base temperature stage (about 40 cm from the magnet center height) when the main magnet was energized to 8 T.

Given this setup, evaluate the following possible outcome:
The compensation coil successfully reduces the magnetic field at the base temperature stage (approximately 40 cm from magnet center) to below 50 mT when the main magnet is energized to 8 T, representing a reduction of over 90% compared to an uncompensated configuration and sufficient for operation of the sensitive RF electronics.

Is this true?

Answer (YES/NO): YES